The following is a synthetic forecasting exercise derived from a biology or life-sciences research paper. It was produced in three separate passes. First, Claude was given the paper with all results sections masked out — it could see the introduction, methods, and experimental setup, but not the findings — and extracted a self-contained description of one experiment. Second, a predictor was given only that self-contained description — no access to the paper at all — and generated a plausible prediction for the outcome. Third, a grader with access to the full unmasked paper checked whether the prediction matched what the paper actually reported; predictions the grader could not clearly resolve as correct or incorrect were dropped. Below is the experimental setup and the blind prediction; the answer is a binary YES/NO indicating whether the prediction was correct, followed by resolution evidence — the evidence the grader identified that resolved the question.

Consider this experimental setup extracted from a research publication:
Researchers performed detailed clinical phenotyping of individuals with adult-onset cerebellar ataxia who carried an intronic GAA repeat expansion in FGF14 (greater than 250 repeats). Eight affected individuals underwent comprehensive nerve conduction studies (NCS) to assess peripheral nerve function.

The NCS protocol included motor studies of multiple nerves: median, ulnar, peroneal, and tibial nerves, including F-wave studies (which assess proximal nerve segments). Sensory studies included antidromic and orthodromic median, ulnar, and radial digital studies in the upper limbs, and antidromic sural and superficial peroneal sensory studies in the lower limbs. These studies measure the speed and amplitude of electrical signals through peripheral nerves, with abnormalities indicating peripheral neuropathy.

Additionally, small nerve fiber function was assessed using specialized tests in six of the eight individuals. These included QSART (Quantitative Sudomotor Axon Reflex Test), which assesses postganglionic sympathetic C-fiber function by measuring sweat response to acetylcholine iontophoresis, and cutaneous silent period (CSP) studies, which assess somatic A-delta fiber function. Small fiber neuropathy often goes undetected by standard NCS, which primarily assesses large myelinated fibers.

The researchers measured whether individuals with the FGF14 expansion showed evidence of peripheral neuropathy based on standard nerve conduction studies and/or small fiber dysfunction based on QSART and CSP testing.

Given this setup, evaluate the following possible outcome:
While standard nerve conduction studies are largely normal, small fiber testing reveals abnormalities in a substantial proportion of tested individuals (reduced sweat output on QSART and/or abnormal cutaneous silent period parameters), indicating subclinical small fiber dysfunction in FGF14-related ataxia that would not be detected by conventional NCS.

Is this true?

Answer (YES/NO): NO